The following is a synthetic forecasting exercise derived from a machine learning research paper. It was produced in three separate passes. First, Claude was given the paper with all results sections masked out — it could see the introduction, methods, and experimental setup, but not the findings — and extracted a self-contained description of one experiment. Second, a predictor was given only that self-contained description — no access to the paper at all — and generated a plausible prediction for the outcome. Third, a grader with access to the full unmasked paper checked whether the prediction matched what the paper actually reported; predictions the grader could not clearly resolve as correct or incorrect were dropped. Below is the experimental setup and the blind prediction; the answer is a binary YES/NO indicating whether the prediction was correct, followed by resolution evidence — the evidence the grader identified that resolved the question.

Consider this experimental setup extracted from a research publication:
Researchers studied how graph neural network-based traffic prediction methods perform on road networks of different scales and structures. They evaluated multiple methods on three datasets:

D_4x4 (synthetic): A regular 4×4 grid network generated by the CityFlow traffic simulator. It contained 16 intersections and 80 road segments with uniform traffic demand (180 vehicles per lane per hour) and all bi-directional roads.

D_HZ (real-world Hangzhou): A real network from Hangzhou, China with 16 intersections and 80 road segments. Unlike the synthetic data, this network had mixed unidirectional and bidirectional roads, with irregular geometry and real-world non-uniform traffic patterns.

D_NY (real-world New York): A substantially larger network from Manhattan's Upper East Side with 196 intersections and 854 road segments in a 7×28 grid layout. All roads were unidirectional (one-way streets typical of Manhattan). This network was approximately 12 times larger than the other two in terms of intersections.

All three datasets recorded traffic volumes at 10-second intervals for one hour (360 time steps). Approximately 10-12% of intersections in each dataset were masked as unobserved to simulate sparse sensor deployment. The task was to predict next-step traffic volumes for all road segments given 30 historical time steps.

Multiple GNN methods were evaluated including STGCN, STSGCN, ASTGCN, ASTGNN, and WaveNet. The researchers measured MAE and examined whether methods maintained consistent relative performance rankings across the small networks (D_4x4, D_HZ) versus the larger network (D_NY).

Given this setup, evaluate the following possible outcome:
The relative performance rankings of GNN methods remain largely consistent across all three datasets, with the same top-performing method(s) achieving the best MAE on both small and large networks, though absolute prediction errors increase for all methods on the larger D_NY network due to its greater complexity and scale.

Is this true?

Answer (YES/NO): NO